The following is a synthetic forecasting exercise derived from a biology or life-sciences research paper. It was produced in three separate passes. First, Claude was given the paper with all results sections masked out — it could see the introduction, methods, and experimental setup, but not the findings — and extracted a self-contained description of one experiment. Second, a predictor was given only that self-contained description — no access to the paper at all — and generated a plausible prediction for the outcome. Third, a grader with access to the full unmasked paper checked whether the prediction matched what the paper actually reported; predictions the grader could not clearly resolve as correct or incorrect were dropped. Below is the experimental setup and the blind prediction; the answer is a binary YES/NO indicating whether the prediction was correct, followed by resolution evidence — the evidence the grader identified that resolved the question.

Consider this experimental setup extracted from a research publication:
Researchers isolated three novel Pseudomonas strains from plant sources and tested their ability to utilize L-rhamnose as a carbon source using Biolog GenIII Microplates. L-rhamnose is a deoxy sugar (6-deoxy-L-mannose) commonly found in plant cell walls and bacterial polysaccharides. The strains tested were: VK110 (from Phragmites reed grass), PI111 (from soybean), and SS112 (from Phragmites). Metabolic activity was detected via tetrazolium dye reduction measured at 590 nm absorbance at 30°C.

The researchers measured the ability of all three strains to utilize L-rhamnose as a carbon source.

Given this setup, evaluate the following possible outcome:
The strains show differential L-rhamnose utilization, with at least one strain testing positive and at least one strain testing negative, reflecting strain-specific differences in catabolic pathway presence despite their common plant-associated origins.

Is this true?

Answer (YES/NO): YES